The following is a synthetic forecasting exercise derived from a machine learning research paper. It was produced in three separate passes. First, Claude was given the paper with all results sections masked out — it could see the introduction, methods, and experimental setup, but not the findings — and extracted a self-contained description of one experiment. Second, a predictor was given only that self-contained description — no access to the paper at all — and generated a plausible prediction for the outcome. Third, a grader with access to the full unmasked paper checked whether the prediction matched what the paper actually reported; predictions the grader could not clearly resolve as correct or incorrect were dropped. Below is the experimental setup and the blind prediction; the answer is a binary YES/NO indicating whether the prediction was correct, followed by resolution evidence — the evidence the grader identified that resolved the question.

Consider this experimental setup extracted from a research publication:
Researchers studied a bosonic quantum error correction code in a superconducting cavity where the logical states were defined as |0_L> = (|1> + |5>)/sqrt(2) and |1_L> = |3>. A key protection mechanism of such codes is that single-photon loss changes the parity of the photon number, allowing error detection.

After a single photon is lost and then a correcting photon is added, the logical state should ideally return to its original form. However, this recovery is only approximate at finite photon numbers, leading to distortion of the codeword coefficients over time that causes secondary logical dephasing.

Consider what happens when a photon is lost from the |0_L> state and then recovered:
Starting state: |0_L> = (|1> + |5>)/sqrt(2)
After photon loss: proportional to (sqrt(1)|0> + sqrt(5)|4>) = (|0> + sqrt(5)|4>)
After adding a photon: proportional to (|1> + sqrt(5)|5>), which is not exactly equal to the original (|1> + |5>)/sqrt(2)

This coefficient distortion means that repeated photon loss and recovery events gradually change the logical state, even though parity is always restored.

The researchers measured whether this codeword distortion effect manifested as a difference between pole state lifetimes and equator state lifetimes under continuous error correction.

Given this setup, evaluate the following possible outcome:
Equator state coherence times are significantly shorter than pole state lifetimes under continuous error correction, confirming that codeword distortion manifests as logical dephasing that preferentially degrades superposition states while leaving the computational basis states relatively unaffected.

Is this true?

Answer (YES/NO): NO